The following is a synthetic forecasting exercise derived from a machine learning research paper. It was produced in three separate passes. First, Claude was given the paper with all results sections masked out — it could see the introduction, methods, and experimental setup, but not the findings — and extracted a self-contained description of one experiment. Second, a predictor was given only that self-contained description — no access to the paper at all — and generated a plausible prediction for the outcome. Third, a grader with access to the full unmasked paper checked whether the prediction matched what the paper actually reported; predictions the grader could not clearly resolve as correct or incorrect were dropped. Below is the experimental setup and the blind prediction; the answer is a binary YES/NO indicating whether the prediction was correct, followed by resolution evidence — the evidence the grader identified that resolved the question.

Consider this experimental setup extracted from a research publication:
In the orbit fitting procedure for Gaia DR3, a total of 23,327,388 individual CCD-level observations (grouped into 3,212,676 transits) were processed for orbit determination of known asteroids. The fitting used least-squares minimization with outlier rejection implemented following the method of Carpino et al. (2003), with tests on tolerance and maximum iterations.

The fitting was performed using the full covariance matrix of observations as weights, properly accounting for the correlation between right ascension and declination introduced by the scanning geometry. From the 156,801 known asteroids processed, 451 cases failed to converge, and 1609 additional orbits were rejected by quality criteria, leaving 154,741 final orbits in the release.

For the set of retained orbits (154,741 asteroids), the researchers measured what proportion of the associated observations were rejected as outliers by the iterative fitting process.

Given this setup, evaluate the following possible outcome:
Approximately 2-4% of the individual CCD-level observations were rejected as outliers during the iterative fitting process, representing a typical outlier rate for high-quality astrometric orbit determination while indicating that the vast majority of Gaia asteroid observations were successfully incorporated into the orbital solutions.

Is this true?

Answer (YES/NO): NO